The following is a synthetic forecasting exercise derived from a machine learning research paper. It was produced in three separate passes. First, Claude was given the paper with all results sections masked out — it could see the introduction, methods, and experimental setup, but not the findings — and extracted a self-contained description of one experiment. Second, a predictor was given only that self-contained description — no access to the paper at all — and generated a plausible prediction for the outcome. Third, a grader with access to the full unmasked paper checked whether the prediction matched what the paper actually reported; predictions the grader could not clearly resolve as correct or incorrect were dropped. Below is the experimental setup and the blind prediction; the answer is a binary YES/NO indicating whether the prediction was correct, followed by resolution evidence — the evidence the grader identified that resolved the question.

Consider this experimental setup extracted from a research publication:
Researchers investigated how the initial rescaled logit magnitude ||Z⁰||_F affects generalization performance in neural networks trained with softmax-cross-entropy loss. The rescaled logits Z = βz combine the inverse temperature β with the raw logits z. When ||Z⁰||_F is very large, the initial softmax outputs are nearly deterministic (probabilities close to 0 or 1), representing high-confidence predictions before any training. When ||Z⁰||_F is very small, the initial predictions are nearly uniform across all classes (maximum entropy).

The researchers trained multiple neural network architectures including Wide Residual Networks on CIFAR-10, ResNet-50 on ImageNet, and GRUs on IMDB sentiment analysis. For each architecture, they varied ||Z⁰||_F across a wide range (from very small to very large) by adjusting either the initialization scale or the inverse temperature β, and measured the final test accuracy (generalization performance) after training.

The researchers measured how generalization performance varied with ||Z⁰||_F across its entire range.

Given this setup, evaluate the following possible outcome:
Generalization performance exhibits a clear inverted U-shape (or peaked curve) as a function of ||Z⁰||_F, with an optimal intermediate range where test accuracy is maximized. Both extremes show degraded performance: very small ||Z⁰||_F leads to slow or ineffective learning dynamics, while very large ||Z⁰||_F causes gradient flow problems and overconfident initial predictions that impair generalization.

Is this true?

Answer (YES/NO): NO